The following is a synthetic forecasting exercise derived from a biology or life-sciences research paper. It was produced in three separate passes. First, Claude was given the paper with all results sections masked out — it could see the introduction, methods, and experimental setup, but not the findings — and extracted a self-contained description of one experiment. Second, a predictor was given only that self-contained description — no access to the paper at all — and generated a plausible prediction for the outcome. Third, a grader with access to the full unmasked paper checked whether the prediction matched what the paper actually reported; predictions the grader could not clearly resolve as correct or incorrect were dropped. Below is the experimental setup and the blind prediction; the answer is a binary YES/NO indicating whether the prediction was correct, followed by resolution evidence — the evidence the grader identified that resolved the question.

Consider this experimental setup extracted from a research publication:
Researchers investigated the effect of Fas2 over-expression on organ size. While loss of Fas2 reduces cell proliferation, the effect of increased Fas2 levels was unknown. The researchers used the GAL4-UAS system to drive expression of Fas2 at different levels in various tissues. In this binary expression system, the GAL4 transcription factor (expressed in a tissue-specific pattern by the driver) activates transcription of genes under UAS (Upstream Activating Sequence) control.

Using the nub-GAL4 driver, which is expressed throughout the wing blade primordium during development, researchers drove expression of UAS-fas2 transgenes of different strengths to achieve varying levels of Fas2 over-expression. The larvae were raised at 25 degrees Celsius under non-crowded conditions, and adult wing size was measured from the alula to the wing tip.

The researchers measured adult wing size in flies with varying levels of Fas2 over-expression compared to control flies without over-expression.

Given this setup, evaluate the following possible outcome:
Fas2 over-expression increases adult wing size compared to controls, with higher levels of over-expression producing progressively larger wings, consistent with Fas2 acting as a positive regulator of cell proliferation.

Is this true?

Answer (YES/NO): NO